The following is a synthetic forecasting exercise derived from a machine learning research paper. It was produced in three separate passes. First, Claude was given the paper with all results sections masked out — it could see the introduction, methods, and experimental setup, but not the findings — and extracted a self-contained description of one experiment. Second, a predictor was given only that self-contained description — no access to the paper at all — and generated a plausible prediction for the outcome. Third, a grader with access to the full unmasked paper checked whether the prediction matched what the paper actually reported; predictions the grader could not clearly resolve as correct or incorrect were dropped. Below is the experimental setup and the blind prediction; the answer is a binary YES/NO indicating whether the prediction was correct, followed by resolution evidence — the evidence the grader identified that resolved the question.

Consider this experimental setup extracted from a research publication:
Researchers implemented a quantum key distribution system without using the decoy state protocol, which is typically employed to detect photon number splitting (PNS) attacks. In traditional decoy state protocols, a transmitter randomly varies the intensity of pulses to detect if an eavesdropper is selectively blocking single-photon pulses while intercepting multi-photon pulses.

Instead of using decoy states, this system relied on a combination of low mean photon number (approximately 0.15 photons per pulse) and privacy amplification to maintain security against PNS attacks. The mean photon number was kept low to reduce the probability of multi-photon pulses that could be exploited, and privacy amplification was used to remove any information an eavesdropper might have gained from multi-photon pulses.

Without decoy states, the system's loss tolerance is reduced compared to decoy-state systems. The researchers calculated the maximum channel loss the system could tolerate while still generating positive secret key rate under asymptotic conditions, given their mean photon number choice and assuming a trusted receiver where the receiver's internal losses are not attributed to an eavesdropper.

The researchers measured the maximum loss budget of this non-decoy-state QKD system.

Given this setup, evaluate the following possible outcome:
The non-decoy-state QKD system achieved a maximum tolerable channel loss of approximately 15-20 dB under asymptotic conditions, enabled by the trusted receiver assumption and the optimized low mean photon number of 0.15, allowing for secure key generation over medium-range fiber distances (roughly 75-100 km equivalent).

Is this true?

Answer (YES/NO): NO